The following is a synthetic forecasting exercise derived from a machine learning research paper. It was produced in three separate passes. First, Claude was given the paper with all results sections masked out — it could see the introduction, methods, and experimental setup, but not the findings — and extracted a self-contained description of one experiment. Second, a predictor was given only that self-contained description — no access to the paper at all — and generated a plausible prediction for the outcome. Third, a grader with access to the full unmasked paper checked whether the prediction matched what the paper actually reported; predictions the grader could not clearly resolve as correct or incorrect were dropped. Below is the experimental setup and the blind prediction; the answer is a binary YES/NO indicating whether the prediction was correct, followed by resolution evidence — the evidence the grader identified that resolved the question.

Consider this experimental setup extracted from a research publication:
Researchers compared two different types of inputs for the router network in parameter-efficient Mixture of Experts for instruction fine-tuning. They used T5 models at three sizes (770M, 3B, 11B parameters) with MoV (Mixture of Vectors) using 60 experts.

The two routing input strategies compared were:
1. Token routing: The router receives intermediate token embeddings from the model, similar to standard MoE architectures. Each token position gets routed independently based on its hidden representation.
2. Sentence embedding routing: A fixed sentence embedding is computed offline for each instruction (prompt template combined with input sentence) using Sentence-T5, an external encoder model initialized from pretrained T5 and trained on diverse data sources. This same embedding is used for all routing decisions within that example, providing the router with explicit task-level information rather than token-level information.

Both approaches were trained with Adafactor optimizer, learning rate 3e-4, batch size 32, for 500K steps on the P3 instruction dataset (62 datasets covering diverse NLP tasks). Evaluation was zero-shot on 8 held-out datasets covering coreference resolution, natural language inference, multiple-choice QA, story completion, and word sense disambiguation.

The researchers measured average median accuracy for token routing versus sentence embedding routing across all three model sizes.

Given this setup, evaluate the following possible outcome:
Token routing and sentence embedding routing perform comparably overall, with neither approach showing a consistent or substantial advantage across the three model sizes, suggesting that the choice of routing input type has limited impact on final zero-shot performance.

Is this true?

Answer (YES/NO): NO